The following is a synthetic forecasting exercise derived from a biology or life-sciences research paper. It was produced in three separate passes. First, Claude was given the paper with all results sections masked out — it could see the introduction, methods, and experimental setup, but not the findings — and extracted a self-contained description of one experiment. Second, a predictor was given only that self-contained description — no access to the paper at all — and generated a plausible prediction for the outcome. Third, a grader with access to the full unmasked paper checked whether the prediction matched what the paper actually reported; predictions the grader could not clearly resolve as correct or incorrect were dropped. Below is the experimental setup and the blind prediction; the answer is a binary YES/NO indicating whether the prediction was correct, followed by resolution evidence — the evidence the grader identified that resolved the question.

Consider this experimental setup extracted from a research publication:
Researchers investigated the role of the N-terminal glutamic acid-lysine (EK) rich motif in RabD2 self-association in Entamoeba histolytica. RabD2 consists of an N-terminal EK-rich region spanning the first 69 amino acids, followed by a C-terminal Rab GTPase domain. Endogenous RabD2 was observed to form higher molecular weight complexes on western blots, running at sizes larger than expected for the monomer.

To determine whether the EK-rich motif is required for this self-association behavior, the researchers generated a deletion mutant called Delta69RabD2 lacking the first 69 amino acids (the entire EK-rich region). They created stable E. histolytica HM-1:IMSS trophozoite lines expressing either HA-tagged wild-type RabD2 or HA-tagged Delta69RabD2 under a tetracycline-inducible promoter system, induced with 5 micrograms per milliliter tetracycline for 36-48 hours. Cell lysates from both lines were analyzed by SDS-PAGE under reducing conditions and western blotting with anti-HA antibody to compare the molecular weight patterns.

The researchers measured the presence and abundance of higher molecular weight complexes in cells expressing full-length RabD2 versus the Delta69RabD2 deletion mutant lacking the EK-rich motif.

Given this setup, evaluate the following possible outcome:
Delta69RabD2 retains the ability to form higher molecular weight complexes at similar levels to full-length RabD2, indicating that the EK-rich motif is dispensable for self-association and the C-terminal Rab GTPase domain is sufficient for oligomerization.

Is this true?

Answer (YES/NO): NO